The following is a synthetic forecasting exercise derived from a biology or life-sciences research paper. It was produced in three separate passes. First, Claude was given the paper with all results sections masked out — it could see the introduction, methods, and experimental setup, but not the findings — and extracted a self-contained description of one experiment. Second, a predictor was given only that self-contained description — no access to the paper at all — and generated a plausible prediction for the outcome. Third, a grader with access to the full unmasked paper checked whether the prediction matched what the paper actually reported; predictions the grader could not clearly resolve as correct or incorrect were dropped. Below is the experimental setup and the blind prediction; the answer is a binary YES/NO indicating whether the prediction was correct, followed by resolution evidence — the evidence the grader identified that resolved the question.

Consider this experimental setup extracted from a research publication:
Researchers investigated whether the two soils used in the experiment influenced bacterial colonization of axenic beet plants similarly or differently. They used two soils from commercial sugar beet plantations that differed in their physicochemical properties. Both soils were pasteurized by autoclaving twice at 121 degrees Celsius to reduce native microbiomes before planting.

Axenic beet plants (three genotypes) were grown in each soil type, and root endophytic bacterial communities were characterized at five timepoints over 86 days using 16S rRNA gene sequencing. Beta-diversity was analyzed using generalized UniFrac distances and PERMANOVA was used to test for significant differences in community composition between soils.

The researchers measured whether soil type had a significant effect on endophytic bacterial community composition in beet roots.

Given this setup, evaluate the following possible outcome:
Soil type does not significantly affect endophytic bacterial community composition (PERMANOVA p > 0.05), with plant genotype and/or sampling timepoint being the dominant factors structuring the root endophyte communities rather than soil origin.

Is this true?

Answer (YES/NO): NO